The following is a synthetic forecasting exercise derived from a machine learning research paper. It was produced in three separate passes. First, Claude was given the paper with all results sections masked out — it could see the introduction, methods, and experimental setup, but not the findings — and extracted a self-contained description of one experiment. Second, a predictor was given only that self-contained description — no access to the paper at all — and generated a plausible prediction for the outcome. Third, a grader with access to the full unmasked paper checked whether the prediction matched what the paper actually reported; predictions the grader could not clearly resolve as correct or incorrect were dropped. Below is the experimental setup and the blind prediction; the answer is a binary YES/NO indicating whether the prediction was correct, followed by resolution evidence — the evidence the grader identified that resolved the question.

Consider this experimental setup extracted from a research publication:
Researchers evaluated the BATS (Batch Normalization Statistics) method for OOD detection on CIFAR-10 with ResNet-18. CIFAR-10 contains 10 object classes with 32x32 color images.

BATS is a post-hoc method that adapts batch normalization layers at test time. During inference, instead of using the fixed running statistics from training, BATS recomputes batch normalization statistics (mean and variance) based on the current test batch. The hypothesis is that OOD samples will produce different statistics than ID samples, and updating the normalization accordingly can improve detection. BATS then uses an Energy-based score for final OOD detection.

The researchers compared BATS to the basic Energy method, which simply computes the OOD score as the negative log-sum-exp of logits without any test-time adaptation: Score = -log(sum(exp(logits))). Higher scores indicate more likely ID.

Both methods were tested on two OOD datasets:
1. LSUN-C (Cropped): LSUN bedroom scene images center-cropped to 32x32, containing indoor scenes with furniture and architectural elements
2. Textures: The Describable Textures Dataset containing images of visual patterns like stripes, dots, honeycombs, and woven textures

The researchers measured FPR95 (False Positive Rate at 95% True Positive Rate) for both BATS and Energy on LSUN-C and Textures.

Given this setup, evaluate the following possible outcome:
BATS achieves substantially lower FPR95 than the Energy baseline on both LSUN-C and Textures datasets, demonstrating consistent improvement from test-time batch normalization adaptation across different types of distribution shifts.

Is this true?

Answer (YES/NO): NO